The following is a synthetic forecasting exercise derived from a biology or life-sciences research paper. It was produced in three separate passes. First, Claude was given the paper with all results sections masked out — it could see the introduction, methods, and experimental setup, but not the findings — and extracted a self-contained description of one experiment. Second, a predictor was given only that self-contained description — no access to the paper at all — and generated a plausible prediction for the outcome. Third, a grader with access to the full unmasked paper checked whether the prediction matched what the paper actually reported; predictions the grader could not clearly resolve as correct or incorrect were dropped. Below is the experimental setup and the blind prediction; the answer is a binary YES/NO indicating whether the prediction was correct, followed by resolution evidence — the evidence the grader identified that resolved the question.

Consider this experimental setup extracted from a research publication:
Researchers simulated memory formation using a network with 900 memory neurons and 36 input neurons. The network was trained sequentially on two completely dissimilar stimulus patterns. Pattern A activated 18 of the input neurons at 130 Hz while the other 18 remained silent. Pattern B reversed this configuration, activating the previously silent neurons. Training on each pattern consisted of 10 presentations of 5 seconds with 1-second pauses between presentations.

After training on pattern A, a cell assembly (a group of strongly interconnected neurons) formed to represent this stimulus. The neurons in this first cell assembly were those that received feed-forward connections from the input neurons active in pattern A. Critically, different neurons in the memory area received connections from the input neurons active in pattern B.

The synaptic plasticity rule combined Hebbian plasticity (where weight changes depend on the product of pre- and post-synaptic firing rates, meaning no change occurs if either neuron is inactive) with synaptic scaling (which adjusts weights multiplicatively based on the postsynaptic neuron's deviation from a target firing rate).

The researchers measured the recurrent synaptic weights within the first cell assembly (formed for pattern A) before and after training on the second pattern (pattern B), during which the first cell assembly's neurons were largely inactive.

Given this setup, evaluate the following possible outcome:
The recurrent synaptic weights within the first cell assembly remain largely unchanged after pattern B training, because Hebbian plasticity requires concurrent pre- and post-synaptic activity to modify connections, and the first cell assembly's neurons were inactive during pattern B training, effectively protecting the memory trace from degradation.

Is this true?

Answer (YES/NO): YES